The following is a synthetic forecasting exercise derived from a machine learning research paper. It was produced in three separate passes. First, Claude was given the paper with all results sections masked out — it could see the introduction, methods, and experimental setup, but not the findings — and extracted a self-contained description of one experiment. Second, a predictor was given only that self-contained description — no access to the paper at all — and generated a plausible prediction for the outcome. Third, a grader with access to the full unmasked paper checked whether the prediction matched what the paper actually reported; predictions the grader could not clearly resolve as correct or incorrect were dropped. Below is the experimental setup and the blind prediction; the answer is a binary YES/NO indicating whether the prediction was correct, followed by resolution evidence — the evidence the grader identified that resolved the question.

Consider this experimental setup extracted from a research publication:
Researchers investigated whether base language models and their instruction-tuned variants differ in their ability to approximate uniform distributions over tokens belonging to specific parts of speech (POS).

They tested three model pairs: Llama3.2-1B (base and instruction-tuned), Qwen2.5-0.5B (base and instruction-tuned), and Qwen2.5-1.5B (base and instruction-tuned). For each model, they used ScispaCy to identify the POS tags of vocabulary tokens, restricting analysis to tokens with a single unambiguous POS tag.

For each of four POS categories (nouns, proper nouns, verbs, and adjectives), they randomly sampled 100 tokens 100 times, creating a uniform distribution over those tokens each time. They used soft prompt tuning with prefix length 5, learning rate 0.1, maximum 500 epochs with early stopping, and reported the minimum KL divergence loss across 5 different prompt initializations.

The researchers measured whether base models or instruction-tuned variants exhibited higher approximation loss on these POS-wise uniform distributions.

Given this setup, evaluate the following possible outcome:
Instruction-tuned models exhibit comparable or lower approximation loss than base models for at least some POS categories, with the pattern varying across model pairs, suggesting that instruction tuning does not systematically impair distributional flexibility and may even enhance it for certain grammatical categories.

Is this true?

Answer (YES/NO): NO